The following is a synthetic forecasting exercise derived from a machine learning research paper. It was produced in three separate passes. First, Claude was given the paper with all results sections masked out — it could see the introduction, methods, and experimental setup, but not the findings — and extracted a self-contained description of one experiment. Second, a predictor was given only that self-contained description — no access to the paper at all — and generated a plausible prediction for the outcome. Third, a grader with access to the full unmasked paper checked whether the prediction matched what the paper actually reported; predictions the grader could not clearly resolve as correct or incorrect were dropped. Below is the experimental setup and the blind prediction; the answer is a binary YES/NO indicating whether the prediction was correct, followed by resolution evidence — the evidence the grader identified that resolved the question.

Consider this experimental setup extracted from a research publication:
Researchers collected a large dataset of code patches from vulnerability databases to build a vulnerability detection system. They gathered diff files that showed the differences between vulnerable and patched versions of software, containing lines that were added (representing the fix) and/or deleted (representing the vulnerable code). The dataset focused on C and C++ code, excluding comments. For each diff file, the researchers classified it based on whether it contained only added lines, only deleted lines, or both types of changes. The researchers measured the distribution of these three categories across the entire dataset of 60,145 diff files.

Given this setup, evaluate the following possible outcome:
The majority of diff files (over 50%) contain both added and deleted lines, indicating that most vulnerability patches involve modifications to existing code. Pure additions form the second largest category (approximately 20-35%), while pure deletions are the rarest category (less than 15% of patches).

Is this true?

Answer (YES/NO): YES